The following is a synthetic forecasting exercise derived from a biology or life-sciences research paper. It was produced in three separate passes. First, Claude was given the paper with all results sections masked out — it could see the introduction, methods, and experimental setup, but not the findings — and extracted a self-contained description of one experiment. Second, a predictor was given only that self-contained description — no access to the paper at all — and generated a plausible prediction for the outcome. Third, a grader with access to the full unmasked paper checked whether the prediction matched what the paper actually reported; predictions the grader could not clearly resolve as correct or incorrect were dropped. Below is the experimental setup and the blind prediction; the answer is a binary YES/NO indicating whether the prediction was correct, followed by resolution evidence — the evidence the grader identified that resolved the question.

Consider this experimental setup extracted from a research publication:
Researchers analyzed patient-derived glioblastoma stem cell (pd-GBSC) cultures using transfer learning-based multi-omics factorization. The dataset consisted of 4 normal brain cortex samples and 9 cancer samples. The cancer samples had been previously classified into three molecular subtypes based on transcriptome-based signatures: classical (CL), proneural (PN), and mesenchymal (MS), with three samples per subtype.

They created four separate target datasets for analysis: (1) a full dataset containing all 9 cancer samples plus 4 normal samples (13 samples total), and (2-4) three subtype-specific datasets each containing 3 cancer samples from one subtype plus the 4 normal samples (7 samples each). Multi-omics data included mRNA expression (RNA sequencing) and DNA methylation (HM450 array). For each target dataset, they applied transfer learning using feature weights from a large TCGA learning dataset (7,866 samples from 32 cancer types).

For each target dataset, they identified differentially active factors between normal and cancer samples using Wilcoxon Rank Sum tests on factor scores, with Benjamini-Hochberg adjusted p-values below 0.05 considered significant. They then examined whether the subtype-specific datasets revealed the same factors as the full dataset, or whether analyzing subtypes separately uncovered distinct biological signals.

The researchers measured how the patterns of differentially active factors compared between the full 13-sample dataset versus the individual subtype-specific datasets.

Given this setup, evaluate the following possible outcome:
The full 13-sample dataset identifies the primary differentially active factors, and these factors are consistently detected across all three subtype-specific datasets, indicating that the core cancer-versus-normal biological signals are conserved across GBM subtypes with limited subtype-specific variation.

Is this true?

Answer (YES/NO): NO